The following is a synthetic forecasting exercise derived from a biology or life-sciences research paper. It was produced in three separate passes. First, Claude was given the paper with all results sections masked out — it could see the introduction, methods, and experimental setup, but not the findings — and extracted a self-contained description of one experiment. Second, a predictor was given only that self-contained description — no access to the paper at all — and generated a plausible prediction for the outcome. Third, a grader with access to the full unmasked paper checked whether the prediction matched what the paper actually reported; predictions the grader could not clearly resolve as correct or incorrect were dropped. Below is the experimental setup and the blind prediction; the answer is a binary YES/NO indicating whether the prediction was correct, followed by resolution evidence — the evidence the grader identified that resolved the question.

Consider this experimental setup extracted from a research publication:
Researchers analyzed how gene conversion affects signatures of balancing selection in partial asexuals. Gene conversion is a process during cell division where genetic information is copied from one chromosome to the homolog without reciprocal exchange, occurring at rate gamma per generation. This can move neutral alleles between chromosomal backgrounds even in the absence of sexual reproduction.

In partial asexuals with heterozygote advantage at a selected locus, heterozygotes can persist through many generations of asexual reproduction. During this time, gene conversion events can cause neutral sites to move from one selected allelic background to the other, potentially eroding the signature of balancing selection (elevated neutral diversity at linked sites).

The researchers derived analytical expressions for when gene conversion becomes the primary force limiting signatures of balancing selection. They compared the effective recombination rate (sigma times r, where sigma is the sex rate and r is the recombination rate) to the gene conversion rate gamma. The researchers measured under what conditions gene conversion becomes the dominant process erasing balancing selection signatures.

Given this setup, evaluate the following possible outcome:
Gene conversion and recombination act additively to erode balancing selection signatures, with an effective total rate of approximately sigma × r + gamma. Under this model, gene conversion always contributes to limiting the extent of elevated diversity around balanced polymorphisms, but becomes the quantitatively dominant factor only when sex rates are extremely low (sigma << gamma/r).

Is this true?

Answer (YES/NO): YES